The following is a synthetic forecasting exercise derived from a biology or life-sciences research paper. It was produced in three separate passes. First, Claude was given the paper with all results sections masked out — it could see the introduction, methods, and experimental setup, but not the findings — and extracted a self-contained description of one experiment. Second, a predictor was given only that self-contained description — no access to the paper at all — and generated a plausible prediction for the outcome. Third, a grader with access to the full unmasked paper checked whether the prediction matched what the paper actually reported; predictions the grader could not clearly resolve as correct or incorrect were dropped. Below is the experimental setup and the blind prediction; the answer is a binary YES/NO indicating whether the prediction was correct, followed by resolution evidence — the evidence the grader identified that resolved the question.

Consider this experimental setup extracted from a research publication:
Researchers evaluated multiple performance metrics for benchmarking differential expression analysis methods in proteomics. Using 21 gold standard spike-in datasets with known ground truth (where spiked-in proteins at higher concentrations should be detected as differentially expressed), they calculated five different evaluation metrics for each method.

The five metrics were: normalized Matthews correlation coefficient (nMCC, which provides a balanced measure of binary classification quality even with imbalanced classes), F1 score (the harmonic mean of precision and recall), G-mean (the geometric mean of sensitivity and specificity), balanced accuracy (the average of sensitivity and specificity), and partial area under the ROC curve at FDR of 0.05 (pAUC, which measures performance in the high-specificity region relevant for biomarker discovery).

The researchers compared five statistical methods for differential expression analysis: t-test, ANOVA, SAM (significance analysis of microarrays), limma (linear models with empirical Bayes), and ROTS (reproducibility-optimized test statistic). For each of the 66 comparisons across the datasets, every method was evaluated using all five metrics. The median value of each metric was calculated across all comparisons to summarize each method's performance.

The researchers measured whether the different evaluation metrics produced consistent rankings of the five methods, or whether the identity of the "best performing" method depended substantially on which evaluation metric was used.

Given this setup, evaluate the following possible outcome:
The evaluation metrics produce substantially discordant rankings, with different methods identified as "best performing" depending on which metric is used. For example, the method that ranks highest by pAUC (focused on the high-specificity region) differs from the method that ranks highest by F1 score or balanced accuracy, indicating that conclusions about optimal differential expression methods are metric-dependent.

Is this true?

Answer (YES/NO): NO